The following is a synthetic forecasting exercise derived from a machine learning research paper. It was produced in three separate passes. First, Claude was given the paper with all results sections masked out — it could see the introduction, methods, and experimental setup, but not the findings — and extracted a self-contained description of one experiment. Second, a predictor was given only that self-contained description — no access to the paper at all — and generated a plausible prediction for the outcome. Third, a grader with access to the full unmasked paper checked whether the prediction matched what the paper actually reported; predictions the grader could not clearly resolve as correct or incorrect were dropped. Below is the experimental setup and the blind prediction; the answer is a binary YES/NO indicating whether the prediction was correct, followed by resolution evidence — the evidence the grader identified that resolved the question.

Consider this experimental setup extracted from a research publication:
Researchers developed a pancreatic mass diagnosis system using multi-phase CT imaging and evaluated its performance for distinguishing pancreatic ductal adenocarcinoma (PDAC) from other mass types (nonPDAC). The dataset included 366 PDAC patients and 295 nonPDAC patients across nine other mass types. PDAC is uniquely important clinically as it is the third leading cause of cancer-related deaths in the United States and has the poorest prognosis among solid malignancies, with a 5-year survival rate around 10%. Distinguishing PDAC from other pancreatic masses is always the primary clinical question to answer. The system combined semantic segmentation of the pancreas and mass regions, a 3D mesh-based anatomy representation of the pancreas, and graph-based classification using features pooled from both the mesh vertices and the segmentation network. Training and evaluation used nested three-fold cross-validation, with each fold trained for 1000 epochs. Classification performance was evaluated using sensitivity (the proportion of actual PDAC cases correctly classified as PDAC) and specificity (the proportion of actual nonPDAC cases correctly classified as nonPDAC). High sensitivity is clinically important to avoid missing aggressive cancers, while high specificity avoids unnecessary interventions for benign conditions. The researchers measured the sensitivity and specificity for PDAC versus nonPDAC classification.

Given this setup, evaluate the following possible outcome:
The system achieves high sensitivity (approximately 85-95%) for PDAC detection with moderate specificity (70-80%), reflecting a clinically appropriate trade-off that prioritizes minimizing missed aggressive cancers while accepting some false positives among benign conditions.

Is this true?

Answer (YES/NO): NO